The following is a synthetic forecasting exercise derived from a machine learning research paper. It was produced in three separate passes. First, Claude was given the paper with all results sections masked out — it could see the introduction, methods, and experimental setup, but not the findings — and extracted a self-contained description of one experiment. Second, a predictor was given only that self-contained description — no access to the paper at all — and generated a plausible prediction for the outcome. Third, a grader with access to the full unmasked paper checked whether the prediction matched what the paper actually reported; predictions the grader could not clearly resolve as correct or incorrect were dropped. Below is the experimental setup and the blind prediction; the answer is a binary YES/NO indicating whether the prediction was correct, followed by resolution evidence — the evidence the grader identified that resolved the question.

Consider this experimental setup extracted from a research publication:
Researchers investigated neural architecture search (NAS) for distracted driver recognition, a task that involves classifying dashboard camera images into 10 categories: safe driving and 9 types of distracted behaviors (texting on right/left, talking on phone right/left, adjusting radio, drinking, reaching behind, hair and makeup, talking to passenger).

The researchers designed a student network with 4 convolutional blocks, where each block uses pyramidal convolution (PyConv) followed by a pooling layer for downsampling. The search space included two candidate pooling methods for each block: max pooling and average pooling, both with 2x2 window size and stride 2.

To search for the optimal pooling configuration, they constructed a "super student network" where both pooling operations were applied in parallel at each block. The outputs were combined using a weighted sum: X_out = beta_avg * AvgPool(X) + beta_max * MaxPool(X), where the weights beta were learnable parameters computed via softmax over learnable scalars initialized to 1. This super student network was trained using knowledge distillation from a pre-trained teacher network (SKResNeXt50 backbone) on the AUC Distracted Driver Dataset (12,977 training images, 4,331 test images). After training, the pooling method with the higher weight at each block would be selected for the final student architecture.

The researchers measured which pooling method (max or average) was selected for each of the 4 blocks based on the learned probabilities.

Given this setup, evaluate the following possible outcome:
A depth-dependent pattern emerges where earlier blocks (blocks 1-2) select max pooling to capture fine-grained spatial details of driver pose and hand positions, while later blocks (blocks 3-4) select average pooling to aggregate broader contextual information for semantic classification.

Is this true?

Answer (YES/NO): NO